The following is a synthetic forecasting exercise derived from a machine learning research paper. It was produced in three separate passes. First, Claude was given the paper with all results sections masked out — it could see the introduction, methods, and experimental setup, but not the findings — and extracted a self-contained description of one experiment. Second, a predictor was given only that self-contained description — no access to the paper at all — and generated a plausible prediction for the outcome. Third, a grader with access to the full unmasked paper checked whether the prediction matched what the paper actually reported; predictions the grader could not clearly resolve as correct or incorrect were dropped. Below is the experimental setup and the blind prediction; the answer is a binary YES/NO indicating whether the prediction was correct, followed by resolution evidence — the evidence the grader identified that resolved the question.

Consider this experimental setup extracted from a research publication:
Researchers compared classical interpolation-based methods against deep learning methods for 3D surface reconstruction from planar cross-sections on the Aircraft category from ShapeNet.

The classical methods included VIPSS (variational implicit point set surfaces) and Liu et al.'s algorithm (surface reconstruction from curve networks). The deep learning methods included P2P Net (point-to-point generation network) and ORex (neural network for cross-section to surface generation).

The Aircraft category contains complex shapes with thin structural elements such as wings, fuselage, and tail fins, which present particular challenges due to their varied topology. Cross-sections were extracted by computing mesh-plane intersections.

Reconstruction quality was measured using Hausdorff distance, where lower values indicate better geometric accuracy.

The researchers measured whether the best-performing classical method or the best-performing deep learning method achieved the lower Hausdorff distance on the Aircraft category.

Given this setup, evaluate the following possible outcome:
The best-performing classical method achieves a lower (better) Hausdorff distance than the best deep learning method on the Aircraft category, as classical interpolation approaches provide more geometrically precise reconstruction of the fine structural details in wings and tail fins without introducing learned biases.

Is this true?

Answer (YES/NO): YES